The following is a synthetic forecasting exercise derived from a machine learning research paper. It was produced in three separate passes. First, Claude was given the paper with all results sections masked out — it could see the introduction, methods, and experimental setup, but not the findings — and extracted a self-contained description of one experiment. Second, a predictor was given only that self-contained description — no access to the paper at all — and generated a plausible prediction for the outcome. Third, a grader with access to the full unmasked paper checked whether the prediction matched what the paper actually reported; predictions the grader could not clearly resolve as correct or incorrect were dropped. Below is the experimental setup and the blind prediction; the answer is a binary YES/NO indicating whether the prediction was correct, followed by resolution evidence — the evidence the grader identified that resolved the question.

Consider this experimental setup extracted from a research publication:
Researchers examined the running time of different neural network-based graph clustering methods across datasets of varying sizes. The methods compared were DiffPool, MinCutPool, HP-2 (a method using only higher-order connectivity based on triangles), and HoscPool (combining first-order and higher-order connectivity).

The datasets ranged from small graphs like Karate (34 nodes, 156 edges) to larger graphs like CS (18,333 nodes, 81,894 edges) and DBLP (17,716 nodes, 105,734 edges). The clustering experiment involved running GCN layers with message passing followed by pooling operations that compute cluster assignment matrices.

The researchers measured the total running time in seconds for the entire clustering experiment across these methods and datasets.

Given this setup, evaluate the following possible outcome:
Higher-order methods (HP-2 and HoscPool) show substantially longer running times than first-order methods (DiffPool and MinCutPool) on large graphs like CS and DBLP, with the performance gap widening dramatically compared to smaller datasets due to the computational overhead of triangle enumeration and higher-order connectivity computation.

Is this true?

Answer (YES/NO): YES